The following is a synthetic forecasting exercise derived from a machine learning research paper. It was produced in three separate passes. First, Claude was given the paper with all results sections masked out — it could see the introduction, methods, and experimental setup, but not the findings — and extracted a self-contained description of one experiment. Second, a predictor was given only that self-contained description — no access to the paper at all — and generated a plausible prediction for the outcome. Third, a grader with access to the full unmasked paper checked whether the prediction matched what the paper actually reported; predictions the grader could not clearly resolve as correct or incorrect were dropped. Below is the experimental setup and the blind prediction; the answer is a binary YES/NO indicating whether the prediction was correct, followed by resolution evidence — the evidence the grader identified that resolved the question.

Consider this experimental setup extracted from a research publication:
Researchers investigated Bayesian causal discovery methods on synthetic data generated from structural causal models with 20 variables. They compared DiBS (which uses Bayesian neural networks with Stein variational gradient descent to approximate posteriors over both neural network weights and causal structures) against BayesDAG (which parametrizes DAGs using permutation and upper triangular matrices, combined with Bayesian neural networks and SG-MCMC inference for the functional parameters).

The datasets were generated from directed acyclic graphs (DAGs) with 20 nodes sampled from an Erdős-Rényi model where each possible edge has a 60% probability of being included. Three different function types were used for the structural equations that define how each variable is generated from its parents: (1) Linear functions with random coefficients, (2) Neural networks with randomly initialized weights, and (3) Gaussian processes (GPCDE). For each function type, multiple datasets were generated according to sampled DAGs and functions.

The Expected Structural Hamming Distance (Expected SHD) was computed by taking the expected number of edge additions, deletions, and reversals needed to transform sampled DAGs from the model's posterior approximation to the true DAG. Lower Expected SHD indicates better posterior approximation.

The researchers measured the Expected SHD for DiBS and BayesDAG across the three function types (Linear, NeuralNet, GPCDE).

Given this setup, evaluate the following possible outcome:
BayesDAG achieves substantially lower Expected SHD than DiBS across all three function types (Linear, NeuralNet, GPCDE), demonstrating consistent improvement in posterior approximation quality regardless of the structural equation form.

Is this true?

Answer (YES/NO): NO